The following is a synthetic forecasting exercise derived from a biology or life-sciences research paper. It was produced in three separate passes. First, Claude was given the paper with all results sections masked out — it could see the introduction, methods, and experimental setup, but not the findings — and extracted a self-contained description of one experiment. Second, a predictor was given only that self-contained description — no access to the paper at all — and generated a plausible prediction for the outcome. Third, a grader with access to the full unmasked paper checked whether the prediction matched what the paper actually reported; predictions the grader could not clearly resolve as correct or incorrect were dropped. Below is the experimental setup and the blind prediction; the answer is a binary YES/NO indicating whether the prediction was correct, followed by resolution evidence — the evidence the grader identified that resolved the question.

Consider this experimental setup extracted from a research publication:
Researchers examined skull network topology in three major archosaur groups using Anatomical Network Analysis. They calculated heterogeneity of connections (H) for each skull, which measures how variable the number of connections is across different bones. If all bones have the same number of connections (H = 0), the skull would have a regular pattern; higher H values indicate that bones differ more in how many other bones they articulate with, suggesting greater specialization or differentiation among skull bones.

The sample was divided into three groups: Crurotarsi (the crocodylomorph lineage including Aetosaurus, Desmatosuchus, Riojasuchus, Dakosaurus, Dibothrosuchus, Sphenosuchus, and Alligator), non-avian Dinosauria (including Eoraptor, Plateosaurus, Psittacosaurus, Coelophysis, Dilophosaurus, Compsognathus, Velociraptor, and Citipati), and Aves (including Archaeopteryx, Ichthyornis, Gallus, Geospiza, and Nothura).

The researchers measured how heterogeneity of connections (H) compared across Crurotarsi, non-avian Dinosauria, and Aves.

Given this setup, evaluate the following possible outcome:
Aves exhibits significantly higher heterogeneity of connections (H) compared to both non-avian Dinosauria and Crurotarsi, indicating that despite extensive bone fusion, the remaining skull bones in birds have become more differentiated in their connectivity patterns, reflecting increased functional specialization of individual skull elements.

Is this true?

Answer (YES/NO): NO